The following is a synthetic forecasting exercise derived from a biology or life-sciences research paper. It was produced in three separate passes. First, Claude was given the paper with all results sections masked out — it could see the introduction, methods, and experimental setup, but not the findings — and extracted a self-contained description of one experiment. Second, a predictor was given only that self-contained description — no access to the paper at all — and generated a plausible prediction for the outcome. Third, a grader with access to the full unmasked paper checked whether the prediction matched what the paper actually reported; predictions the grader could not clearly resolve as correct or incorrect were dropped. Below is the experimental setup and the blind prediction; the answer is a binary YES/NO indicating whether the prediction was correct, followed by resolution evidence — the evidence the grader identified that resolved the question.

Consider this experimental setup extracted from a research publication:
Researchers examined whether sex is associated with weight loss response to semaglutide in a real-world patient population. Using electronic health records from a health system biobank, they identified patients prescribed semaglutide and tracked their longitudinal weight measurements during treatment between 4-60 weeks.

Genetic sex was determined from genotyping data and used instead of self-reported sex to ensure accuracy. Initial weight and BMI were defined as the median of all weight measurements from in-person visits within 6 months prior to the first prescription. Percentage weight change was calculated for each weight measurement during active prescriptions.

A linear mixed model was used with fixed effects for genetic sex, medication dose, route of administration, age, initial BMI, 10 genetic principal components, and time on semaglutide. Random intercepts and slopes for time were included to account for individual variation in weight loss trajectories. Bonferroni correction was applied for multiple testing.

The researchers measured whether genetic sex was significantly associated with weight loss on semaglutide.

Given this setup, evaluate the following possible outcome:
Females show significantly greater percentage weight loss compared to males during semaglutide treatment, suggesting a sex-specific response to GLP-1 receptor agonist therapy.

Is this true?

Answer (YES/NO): NO